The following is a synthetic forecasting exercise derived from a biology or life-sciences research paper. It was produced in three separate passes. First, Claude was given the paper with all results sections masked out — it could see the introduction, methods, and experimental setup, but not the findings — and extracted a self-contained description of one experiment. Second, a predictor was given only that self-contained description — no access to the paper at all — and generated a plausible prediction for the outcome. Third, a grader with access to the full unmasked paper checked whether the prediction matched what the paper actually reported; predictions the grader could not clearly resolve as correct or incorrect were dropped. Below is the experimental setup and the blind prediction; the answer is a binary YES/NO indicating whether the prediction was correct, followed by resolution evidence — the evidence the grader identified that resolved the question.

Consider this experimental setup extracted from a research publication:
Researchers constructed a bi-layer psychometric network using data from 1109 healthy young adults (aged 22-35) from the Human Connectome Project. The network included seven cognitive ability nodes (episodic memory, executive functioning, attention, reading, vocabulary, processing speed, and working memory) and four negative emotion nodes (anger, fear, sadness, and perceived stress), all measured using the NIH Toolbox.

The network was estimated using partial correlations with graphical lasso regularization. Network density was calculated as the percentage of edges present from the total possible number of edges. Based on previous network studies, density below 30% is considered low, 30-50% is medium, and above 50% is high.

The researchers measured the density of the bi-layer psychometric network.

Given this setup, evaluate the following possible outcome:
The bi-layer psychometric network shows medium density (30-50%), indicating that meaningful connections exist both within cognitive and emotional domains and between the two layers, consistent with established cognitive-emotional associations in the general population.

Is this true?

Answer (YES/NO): NO